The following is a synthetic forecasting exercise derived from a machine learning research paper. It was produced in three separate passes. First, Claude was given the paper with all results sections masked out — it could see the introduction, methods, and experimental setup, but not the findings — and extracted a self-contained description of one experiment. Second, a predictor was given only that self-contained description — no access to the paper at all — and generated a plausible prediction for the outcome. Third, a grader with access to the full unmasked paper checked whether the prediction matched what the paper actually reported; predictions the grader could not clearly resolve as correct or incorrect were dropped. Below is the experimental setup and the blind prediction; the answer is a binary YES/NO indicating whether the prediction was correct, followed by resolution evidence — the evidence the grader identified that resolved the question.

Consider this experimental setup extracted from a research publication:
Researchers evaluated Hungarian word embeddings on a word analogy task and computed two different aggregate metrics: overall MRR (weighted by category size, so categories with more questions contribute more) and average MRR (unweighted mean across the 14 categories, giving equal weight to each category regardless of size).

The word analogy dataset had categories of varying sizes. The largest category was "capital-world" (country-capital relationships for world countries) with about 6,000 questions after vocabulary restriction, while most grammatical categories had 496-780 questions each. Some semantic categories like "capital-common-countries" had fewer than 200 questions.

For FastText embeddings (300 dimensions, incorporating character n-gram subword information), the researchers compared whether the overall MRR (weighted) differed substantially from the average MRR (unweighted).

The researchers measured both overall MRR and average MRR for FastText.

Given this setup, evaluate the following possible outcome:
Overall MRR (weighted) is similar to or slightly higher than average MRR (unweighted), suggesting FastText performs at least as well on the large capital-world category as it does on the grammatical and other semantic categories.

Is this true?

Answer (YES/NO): YES